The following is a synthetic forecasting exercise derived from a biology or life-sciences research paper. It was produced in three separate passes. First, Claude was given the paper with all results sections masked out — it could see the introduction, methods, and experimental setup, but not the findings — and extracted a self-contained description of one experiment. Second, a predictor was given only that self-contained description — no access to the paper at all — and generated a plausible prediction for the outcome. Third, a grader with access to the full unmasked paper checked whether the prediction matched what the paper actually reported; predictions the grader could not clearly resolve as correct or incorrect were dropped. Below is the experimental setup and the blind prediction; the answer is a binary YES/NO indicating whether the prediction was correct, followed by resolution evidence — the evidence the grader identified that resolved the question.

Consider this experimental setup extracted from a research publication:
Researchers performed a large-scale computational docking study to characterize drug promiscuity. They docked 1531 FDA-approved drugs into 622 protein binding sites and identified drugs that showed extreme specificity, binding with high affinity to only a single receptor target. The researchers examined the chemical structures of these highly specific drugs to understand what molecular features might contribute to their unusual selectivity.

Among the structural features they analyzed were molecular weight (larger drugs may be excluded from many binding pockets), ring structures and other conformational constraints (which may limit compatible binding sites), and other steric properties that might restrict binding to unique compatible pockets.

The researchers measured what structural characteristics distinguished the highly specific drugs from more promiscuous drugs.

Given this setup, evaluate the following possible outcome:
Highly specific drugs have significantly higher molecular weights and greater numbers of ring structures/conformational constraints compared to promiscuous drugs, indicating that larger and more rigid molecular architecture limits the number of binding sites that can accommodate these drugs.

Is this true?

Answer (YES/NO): YES